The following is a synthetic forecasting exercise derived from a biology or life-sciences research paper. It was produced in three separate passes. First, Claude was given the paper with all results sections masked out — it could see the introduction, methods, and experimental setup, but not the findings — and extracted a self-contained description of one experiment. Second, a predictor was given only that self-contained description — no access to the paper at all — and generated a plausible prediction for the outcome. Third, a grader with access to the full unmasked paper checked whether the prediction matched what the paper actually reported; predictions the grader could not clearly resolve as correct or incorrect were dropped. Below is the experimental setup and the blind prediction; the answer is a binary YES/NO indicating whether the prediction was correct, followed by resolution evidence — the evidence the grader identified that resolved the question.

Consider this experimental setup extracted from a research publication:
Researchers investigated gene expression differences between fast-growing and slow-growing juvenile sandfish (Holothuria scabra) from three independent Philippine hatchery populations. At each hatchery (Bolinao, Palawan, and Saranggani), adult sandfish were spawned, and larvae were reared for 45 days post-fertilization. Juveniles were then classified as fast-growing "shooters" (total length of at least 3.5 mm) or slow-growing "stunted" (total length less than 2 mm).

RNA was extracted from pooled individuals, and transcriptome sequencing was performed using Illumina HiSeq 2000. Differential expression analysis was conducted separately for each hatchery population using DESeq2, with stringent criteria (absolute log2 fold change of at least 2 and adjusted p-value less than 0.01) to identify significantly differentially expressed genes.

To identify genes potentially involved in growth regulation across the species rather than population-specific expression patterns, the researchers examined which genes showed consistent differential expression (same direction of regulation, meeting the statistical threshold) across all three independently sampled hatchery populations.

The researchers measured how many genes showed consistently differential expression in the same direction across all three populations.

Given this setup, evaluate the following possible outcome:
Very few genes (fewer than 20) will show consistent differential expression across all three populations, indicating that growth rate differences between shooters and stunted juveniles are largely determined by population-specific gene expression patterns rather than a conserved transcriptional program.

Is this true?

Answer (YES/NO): NO